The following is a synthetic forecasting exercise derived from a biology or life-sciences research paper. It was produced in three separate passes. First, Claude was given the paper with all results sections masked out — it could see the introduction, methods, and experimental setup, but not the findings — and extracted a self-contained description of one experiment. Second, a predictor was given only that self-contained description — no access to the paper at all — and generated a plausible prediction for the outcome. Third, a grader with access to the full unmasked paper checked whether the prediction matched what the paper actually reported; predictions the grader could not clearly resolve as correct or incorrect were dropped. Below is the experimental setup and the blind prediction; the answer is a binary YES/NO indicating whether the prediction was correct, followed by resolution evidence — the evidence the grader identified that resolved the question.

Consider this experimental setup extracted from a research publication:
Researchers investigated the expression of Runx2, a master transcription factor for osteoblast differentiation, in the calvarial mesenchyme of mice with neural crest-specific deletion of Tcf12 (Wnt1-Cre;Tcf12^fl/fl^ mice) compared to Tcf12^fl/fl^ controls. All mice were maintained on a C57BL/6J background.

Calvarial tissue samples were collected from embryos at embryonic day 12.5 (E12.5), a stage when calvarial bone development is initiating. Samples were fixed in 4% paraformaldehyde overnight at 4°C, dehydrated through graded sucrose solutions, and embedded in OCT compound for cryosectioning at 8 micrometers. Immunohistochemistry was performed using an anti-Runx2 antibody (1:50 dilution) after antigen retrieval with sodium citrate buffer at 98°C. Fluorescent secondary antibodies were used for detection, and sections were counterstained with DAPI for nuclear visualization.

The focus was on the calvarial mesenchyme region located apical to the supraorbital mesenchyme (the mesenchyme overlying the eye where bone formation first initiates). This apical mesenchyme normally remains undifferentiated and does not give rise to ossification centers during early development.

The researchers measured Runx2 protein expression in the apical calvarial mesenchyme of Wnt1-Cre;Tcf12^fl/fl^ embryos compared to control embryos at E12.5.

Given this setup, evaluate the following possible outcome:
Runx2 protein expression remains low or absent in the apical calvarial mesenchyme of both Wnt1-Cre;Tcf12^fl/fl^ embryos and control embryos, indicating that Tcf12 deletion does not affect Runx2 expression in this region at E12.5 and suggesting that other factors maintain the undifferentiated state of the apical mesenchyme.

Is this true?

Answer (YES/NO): YES